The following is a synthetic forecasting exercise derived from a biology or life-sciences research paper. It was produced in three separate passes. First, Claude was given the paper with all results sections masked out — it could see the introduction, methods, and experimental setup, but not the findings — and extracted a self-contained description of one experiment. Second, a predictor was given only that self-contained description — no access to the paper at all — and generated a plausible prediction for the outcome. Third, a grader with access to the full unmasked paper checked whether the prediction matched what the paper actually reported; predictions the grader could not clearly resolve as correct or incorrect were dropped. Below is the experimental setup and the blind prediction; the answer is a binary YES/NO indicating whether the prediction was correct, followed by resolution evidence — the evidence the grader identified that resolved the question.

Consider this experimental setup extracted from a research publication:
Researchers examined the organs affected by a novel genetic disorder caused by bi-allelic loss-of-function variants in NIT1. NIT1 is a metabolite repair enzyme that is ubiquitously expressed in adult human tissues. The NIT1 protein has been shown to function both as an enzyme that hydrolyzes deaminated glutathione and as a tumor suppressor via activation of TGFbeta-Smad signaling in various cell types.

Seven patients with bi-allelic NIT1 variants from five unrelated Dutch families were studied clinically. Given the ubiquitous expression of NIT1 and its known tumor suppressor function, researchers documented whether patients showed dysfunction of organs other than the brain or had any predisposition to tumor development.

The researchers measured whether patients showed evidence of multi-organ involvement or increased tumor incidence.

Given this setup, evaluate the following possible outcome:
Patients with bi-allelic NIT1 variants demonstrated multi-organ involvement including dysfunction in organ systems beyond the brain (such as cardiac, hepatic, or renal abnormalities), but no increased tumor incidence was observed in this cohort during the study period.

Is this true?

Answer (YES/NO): NO